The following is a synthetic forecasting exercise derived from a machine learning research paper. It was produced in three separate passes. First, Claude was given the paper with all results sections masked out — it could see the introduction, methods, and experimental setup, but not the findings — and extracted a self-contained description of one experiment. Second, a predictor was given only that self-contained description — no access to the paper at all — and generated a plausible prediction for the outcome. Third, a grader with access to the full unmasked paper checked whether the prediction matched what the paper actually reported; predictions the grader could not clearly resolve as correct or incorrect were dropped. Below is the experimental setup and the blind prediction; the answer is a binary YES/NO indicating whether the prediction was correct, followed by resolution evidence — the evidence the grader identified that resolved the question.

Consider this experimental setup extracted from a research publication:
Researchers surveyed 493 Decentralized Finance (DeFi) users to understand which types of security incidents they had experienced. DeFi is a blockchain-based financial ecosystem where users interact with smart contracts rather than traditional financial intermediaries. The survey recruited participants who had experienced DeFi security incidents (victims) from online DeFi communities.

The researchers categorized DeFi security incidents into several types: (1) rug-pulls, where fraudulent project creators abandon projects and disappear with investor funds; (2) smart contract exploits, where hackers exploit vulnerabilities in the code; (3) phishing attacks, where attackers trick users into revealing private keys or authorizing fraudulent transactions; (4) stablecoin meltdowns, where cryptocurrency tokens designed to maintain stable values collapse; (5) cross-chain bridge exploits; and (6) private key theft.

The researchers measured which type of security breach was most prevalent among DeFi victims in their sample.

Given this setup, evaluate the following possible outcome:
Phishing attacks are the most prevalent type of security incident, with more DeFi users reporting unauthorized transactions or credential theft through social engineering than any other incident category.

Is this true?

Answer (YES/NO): NO